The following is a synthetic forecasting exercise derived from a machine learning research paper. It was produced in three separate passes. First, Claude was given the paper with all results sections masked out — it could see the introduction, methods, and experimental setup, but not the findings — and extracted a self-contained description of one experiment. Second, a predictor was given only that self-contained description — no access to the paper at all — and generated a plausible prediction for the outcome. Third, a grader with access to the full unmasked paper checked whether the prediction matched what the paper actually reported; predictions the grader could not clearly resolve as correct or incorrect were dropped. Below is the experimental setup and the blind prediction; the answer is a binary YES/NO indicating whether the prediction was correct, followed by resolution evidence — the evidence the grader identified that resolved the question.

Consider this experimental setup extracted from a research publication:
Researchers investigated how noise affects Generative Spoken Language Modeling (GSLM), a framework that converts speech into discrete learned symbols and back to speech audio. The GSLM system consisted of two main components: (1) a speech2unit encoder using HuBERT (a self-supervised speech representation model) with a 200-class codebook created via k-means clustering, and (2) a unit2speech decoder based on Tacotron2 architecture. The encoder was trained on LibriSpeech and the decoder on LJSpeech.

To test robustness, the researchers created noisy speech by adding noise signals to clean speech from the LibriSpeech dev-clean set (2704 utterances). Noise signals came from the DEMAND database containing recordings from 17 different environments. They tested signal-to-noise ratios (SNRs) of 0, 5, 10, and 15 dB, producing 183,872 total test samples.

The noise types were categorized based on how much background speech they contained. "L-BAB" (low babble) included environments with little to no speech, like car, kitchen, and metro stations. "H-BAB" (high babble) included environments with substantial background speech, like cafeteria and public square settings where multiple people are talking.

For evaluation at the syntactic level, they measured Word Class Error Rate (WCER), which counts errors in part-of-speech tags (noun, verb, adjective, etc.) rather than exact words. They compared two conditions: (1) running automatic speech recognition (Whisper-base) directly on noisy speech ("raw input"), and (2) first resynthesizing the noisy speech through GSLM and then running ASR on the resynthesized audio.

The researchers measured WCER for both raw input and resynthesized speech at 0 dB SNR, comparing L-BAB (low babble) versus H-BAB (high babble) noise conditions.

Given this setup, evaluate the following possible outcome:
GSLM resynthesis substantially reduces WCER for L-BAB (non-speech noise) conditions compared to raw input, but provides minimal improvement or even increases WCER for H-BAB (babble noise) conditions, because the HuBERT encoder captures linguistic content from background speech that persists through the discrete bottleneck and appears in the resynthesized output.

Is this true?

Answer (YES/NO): NO